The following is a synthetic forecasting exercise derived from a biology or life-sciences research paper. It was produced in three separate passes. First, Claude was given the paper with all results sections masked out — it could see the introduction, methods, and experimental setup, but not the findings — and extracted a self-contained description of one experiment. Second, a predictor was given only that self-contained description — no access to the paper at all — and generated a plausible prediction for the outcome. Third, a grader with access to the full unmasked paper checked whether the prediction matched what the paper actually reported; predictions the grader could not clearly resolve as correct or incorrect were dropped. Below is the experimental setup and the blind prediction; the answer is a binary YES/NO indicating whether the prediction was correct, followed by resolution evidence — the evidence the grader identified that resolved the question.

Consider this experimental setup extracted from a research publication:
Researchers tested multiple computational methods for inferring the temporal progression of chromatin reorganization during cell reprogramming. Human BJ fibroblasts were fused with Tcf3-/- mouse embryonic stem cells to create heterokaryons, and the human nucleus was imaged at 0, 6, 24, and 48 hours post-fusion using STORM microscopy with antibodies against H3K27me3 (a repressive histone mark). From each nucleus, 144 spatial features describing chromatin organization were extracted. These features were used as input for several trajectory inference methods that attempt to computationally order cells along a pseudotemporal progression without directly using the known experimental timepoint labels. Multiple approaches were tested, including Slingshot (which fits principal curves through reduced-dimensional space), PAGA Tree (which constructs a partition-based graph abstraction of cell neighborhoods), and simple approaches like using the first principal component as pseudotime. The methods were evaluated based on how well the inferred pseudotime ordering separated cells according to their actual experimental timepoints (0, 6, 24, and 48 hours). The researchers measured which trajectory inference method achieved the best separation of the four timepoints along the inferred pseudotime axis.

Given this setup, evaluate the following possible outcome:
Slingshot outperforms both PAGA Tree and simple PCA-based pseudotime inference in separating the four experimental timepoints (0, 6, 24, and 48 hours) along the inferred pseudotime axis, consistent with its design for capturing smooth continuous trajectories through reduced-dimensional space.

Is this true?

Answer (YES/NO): NO